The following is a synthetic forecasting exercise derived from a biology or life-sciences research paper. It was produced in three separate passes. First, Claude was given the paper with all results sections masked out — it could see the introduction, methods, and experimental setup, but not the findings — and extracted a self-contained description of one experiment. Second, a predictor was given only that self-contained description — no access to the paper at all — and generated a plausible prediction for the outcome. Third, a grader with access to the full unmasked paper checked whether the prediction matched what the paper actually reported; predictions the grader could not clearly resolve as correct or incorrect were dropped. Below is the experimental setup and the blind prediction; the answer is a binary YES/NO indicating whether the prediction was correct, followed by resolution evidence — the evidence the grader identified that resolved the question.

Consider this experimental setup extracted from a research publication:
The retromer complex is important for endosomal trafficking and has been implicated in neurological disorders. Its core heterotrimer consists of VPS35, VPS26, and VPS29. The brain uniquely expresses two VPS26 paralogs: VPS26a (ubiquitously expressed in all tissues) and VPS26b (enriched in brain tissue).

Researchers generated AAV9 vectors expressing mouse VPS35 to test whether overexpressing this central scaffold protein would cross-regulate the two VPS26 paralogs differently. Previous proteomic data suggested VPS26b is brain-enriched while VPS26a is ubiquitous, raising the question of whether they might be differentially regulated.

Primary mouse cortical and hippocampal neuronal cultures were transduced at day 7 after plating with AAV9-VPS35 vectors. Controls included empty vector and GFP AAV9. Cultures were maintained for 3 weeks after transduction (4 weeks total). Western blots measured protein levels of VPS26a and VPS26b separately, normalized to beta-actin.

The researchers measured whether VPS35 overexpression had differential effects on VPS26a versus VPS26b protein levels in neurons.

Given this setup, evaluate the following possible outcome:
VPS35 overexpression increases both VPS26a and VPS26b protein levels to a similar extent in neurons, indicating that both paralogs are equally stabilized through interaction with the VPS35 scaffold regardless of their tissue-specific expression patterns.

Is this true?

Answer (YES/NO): NO